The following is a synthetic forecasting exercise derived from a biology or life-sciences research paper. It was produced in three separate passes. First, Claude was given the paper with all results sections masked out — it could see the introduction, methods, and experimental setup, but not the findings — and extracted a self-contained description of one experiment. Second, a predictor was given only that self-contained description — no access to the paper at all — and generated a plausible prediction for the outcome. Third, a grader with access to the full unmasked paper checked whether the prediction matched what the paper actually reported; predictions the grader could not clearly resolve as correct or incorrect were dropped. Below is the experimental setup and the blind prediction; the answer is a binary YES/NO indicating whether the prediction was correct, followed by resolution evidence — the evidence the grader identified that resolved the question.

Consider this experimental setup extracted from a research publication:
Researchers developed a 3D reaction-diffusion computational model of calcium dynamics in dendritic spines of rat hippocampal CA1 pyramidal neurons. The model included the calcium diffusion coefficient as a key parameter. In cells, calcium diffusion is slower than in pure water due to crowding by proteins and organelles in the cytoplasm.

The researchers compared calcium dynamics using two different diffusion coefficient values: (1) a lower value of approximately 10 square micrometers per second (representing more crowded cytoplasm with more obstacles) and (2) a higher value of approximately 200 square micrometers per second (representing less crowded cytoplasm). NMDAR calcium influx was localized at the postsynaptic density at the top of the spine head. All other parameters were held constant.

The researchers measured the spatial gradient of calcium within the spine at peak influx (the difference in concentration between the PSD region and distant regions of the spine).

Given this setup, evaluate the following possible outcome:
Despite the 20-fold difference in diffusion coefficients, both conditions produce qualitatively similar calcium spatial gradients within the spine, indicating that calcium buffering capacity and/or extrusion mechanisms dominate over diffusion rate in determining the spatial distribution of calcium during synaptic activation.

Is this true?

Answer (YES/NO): NO